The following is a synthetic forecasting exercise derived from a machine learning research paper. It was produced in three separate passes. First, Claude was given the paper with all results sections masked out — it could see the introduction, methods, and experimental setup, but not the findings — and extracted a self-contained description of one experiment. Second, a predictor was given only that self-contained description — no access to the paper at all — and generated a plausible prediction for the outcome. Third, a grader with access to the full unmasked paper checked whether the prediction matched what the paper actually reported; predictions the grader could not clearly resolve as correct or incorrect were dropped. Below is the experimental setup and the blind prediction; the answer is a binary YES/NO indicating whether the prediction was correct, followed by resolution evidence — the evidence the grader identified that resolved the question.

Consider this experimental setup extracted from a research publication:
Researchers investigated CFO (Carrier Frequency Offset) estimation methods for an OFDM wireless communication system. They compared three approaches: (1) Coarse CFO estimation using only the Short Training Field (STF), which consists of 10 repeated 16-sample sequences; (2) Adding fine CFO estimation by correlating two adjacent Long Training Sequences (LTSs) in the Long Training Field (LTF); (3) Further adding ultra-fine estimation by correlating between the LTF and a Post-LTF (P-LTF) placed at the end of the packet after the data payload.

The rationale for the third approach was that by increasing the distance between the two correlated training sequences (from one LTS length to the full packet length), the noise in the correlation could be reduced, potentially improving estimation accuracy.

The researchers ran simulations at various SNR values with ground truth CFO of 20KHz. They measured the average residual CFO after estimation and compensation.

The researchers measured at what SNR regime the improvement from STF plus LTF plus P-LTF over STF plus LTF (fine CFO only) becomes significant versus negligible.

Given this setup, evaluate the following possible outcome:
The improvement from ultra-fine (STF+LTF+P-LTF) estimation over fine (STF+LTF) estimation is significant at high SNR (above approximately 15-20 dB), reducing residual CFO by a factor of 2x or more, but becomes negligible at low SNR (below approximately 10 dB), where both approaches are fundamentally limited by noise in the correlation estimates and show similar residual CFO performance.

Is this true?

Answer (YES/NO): YES